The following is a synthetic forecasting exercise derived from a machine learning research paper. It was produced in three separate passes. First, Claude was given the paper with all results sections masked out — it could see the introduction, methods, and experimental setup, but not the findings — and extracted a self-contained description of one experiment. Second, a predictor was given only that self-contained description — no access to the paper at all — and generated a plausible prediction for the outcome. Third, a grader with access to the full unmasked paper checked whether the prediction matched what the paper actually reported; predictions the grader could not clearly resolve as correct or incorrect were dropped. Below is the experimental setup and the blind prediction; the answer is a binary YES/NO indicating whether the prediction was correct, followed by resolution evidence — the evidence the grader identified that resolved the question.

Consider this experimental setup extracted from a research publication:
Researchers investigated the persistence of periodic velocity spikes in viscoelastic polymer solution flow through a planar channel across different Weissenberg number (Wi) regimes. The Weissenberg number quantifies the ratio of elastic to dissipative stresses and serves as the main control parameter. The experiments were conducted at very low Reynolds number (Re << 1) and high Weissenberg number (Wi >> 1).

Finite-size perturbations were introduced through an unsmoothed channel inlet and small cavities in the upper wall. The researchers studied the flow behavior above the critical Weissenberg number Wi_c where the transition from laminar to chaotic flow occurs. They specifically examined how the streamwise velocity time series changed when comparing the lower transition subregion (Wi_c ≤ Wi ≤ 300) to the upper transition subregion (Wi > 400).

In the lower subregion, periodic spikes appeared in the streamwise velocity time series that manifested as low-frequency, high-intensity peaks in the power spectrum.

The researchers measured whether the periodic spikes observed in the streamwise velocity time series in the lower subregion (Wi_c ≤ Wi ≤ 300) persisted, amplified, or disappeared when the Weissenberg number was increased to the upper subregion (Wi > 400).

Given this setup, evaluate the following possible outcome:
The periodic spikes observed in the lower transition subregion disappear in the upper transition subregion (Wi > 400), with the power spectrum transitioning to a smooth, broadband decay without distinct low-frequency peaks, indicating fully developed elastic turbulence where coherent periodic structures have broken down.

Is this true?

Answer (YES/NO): NO